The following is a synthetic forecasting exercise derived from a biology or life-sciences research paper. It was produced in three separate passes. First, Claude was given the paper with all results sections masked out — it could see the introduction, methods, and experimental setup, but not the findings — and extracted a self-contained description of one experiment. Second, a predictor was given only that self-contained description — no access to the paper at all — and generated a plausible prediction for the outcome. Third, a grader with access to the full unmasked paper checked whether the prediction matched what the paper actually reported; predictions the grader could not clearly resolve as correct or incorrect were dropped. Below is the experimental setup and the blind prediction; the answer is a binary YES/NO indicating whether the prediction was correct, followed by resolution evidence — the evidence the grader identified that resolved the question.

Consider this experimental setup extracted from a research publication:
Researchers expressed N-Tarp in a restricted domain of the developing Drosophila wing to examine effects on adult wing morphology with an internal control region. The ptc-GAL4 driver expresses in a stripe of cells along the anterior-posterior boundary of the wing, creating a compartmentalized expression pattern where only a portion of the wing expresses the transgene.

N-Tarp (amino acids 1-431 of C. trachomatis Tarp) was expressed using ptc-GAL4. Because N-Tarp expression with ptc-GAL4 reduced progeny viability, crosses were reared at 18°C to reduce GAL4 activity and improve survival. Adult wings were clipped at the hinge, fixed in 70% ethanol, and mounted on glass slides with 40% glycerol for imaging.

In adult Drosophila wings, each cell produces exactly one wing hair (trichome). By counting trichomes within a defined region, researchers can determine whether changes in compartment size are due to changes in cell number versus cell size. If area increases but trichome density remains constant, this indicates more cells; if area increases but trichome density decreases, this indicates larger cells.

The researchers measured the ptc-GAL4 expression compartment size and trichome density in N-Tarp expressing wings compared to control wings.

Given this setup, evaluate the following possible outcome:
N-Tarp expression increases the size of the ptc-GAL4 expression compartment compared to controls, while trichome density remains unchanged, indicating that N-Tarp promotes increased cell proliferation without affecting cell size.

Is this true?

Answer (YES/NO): YES